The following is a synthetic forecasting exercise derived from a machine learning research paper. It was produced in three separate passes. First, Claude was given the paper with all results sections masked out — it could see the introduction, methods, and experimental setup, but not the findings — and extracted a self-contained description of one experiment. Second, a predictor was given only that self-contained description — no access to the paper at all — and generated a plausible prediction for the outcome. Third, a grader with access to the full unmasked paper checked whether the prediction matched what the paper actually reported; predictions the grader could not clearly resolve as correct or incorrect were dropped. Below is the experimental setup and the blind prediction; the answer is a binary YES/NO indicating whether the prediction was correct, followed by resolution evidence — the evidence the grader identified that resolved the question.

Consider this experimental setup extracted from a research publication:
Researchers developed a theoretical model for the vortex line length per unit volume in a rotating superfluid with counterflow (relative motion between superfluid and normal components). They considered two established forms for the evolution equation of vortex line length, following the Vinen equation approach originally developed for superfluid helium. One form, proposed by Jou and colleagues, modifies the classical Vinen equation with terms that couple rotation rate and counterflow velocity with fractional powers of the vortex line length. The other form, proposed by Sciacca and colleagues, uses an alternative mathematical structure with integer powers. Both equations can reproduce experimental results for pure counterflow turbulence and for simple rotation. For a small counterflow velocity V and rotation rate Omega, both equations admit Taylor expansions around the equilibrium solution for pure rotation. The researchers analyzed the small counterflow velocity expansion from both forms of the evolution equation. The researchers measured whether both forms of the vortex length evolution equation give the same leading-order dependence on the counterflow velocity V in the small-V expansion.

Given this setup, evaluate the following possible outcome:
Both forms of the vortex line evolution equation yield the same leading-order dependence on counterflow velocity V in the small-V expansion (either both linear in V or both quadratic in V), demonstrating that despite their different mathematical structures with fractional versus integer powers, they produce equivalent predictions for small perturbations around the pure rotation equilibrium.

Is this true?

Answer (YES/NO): YES